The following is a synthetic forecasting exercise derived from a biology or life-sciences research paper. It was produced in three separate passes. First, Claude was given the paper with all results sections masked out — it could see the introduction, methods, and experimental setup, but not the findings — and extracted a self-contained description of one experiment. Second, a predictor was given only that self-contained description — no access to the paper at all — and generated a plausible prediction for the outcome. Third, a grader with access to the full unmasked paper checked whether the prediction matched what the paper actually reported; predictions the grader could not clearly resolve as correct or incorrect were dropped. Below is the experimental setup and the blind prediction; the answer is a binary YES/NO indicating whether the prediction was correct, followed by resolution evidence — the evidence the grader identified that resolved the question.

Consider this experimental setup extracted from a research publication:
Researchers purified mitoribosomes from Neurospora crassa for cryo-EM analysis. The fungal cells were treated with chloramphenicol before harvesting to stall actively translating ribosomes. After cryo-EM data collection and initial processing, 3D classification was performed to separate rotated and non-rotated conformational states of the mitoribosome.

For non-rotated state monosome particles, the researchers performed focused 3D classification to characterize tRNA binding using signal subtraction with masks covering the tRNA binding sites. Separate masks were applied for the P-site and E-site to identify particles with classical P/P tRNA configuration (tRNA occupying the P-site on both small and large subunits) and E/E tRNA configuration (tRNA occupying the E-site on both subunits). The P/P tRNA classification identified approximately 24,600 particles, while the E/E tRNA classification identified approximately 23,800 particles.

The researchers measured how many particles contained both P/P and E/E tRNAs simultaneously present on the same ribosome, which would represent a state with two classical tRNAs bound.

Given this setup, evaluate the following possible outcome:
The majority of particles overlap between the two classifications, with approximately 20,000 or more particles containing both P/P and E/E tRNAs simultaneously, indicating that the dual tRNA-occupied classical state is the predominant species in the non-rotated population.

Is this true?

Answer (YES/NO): NO